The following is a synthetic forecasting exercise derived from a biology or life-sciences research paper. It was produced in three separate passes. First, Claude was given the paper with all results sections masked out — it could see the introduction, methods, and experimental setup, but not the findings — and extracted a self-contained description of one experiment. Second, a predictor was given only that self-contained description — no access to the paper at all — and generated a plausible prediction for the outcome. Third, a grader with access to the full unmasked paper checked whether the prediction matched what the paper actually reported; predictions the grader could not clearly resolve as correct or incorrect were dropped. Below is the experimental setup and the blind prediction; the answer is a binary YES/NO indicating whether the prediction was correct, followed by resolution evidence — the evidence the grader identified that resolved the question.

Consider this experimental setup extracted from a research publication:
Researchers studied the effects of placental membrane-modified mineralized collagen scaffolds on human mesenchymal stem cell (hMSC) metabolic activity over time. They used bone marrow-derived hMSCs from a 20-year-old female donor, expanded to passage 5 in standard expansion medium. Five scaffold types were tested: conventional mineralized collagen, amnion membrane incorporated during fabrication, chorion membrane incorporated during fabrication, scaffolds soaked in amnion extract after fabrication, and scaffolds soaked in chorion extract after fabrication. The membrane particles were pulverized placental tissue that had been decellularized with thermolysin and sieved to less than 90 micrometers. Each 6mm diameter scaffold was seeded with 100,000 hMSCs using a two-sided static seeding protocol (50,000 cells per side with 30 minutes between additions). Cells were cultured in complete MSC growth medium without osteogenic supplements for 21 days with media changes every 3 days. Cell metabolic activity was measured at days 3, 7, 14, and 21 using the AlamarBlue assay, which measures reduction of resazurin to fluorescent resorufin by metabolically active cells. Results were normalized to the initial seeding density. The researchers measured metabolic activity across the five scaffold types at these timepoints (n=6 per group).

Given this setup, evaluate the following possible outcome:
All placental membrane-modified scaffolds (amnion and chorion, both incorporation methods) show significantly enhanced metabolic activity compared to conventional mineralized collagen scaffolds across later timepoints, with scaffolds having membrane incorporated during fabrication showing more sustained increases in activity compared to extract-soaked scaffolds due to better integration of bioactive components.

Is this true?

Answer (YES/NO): NO